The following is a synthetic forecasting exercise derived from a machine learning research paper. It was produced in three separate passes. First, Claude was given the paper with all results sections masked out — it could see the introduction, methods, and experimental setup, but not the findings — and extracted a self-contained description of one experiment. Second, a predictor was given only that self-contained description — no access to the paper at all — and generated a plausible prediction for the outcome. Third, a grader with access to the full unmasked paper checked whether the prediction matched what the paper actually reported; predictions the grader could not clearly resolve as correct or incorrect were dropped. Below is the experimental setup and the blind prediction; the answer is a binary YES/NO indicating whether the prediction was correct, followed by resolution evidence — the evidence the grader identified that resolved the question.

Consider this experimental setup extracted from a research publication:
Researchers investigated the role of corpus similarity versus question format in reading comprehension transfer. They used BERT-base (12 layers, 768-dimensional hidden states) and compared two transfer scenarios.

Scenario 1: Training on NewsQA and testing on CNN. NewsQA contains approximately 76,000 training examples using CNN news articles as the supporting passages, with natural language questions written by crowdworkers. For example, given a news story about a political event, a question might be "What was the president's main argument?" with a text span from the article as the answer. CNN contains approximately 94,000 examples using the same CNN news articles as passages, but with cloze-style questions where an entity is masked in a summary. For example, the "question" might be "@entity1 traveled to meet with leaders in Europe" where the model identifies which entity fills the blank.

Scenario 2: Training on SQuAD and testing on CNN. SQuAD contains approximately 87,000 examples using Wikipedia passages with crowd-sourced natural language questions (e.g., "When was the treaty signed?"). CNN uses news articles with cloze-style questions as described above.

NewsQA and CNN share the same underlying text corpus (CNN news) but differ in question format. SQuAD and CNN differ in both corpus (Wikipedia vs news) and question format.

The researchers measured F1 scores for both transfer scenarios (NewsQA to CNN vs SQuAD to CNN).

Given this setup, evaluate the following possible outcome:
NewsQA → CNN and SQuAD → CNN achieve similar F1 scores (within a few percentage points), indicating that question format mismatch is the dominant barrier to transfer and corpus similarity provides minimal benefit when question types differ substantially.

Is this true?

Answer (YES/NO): NO